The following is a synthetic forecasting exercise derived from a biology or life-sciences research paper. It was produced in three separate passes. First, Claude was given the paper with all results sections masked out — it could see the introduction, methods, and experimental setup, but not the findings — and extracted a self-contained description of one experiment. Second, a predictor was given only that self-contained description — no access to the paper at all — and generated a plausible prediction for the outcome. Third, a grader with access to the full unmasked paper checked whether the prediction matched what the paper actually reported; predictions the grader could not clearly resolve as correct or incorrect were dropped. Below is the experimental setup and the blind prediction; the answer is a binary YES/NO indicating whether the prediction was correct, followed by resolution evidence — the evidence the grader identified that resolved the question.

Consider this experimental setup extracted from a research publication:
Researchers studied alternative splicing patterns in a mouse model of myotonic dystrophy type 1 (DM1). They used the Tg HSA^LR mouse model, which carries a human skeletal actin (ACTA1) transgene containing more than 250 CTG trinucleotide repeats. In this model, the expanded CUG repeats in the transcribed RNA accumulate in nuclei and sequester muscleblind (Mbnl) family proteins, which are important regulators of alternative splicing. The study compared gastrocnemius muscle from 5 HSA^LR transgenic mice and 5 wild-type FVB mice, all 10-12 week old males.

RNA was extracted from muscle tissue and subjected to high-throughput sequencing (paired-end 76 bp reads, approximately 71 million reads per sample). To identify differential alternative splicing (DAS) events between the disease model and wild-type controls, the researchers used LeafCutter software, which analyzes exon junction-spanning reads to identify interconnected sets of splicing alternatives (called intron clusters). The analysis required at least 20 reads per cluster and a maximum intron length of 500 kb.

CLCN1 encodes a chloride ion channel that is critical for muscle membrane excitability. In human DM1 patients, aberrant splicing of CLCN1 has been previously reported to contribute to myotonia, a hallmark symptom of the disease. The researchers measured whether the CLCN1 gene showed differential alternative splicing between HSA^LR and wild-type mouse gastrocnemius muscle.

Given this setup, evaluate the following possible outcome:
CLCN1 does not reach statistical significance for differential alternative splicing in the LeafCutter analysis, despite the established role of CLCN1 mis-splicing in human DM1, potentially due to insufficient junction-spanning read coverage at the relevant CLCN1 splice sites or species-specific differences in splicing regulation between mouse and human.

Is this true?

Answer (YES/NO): NO